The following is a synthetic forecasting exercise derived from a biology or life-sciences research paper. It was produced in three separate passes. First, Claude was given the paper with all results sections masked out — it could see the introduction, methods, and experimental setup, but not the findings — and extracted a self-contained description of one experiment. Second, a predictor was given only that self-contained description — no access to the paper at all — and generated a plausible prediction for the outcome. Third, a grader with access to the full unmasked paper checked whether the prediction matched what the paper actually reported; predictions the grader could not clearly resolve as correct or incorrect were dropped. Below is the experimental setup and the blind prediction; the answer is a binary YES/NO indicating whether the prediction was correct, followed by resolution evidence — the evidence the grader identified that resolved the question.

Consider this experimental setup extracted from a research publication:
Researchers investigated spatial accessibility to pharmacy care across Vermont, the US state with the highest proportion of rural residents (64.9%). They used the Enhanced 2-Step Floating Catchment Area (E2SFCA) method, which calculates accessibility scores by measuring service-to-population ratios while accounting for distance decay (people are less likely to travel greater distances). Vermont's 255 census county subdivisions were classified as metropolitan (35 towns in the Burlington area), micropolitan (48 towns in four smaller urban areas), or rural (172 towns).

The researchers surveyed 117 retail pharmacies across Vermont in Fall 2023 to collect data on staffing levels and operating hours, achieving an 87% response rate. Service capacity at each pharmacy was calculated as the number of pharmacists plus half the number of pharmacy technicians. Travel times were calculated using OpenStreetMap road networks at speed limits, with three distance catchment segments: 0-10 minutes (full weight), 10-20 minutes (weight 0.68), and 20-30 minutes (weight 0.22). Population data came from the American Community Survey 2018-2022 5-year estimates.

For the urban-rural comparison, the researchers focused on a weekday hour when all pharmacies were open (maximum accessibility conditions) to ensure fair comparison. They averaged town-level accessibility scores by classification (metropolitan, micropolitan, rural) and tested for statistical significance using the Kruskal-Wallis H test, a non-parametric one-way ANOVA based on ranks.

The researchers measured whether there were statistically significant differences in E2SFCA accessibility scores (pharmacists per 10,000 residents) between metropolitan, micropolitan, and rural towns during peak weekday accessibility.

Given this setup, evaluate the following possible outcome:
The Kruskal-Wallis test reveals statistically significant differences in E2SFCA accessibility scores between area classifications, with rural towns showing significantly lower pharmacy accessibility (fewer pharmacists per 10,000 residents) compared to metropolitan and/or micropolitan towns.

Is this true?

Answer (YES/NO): YES